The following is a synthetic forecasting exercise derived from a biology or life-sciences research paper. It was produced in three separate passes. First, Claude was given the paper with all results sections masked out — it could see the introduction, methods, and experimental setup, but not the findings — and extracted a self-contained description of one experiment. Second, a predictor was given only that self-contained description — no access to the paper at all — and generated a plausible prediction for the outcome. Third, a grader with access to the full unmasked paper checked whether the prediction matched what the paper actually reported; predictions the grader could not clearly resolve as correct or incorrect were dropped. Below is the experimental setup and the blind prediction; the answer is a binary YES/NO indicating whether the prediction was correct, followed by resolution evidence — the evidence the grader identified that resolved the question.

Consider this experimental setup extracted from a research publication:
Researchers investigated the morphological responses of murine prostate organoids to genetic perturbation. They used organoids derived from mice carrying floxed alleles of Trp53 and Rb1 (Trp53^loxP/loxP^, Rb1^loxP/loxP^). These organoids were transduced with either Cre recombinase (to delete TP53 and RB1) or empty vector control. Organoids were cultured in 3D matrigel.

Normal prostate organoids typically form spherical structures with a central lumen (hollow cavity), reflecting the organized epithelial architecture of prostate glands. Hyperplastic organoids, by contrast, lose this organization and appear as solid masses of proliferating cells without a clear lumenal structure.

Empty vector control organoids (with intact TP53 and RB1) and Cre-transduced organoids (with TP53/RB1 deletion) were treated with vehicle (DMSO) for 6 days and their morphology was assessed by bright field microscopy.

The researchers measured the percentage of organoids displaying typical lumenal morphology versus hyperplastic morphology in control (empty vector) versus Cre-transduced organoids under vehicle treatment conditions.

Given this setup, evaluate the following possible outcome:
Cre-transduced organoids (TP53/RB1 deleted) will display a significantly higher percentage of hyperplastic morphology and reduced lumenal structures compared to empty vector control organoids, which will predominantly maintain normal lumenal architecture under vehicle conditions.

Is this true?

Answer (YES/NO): YES